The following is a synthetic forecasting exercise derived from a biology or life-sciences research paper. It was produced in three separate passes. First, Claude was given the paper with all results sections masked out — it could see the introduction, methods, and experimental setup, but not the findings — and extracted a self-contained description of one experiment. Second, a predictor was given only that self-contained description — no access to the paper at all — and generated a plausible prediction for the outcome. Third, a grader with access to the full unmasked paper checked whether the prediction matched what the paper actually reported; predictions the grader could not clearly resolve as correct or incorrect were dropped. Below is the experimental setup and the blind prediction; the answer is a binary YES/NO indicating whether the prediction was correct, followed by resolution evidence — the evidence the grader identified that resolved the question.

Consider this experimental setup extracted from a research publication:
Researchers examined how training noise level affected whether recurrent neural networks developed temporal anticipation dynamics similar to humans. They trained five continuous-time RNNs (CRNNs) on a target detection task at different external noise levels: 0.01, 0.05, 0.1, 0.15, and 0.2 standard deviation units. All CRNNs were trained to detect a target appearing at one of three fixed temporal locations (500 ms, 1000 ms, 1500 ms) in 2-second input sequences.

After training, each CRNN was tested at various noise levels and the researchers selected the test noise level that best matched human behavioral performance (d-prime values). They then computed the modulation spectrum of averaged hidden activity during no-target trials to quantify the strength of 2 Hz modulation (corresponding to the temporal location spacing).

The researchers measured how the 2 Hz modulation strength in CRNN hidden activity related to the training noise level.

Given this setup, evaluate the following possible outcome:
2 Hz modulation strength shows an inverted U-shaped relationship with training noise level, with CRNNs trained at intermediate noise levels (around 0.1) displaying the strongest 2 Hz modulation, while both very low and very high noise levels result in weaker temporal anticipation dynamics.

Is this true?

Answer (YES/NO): NO